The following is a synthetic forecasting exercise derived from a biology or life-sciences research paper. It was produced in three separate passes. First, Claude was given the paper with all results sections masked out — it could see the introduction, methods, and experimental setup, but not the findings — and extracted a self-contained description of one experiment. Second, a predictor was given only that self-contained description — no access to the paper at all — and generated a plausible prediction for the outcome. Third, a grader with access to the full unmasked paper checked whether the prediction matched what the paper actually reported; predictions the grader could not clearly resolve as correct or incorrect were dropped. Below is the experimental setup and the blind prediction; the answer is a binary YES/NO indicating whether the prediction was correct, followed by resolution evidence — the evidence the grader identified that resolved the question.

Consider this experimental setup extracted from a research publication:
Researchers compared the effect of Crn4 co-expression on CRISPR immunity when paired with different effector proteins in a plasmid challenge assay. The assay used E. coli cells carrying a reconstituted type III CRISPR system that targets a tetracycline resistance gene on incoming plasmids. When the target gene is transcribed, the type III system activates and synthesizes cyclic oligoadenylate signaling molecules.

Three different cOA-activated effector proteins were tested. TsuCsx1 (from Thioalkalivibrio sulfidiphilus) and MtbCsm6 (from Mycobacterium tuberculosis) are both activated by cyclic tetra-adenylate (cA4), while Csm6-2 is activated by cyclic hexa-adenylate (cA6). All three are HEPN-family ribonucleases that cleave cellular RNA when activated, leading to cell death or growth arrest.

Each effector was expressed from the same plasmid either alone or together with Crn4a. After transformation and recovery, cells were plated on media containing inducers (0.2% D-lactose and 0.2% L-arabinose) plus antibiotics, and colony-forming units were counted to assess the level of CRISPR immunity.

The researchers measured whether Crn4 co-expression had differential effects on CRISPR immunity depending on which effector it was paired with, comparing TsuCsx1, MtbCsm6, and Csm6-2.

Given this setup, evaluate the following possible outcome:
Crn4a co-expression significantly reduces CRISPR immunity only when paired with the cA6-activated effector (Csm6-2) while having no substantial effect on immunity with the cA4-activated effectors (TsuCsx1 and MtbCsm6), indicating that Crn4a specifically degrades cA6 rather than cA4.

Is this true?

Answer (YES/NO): NO